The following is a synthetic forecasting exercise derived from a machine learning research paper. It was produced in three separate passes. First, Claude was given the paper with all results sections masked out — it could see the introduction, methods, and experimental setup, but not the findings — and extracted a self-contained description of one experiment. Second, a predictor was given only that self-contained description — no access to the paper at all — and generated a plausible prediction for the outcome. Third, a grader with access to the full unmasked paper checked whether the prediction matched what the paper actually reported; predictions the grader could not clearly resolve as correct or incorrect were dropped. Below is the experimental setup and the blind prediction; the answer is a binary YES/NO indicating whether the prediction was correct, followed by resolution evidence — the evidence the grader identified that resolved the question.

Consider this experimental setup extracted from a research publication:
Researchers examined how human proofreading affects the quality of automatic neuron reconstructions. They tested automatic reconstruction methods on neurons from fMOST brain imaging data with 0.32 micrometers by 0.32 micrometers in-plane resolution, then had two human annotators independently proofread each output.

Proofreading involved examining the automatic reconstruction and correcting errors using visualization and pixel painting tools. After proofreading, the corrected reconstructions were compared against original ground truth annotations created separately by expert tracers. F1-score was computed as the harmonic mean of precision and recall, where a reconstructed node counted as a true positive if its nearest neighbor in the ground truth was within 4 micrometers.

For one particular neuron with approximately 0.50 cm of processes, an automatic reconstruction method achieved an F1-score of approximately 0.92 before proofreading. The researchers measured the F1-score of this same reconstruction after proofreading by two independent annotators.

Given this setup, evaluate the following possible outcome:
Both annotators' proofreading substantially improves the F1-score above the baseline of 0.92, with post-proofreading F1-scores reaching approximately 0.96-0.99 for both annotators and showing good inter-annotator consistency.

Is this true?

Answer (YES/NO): NO